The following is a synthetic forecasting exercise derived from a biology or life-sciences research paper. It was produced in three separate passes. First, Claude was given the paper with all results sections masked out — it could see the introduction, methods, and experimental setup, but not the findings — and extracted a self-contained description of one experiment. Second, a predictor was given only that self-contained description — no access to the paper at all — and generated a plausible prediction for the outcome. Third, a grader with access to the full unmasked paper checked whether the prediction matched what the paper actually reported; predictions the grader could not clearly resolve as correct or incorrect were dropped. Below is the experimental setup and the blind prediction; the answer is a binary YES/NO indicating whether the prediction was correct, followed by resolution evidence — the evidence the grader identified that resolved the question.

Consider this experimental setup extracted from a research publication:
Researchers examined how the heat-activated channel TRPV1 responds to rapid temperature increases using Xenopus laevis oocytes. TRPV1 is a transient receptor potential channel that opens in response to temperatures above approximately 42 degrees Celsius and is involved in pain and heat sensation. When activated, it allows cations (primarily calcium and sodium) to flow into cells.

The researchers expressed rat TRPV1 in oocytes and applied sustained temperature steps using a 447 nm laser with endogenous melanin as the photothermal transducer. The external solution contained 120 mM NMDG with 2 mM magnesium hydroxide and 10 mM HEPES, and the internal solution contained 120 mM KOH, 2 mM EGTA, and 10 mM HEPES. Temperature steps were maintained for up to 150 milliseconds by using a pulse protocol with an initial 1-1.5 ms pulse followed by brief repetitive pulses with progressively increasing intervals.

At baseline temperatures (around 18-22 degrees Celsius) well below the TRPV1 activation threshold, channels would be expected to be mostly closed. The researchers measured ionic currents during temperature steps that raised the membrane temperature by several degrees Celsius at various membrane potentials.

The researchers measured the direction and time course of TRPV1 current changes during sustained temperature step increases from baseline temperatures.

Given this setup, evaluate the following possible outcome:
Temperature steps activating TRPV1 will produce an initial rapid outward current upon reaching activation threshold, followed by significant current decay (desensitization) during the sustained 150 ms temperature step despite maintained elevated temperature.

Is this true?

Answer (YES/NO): NO